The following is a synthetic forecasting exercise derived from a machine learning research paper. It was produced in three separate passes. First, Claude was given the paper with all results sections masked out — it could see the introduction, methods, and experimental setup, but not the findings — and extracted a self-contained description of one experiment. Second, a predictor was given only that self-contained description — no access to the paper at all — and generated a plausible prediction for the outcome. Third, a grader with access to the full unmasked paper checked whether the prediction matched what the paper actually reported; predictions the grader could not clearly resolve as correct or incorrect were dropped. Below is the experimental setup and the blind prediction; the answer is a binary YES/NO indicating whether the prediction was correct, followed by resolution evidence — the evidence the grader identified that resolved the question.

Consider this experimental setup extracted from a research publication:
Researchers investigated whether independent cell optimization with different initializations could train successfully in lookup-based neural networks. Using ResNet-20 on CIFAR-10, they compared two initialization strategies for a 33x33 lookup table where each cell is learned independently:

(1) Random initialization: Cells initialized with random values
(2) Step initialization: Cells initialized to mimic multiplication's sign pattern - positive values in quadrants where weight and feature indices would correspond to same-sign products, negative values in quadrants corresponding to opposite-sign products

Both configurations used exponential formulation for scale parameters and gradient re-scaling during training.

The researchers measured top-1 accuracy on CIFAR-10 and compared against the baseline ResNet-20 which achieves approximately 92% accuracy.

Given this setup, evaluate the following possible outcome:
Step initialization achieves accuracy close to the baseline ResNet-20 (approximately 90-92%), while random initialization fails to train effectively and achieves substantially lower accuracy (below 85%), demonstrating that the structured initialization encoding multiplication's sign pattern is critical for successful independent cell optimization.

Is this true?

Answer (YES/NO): NO